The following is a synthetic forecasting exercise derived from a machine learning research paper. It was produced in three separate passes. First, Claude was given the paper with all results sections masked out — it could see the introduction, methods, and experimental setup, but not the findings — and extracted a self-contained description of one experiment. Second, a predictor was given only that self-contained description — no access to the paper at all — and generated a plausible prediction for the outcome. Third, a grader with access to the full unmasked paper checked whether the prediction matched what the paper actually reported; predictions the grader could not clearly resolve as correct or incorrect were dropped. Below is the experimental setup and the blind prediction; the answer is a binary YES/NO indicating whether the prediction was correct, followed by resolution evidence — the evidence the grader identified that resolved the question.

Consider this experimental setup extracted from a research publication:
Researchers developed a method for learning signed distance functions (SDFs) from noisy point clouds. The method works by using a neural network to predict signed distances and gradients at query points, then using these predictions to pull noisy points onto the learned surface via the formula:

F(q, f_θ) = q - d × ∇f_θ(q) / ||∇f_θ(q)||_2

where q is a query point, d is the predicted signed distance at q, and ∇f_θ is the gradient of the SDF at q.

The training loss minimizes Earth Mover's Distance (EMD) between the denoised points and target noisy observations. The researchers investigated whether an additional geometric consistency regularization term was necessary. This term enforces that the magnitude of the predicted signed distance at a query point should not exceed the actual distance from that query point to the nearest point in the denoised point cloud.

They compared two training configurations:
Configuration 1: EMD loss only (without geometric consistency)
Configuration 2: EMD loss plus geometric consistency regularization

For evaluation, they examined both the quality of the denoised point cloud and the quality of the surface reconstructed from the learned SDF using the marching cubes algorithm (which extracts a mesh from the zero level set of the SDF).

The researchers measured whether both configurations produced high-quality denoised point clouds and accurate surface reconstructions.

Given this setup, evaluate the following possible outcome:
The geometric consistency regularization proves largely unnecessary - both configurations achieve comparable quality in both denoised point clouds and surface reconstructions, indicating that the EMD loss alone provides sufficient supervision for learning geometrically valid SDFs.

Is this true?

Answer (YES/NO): NO